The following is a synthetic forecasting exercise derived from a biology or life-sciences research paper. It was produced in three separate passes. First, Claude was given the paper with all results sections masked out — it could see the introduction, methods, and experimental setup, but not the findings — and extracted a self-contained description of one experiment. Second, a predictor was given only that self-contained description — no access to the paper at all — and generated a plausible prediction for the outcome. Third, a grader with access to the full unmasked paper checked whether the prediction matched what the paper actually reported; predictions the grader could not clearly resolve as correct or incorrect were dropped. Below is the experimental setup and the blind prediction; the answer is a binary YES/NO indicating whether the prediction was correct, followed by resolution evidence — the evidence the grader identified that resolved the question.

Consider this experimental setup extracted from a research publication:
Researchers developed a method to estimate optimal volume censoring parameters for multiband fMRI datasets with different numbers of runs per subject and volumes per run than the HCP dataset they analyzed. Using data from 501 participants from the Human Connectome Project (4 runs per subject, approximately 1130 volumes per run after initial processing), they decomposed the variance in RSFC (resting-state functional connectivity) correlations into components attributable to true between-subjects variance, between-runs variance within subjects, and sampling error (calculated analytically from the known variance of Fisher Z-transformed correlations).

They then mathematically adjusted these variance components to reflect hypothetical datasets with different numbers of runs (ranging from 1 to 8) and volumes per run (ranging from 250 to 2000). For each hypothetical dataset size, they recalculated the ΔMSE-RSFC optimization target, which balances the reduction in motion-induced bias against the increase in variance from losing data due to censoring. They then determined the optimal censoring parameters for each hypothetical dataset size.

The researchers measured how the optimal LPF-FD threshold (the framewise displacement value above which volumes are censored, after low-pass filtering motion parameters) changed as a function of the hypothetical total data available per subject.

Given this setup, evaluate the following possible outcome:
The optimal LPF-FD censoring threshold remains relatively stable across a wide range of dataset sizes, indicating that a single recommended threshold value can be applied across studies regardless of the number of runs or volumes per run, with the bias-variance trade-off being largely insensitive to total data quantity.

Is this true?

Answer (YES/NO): NO